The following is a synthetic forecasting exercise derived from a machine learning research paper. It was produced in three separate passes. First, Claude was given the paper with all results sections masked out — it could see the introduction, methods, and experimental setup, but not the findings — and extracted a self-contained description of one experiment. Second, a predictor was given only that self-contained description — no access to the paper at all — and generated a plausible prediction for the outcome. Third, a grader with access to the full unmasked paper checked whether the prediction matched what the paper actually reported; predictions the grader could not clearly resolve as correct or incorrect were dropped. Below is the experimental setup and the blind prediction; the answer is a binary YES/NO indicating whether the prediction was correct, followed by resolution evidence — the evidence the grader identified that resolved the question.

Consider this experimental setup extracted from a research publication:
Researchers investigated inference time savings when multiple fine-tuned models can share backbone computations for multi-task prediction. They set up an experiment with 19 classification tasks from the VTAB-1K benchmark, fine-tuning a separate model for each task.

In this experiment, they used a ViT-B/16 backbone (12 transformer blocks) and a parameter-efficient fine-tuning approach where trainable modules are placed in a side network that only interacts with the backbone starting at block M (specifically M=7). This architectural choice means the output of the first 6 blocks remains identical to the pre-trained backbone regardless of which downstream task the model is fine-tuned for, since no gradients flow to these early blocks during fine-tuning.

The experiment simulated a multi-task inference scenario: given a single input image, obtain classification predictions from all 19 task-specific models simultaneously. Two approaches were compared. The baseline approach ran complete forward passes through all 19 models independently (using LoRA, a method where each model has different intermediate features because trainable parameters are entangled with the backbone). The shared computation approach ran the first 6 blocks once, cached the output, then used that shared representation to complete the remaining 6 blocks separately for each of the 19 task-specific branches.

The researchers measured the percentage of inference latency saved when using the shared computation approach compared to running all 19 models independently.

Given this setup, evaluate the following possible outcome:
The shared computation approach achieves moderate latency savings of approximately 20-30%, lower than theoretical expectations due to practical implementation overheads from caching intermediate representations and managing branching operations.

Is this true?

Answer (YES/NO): NO